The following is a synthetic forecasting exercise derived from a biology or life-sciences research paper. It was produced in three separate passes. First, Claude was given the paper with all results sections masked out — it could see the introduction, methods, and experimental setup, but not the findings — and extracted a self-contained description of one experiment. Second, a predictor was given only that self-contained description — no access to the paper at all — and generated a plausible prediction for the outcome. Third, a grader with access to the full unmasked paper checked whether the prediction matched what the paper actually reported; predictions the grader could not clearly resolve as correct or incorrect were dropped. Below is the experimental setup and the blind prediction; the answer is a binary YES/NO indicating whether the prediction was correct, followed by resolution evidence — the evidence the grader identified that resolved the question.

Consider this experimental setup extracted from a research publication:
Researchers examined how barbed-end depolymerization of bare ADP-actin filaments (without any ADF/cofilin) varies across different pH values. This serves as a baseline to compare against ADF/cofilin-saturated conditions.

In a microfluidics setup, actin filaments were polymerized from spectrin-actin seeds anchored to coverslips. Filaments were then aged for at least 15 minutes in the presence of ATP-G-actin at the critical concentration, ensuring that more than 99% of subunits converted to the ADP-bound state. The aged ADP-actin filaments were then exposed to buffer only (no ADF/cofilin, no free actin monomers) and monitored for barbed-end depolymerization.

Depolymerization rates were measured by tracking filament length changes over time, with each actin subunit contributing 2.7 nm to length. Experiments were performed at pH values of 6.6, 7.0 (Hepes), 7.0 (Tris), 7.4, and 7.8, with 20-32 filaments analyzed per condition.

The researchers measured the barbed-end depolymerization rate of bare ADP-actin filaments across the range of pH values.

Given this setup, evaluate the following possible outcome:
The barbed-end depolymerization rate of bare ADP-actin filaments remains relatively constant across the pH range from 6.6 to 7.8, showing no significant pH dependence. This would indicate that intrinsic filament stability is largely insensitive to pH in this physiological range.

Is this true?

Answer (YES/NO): NO